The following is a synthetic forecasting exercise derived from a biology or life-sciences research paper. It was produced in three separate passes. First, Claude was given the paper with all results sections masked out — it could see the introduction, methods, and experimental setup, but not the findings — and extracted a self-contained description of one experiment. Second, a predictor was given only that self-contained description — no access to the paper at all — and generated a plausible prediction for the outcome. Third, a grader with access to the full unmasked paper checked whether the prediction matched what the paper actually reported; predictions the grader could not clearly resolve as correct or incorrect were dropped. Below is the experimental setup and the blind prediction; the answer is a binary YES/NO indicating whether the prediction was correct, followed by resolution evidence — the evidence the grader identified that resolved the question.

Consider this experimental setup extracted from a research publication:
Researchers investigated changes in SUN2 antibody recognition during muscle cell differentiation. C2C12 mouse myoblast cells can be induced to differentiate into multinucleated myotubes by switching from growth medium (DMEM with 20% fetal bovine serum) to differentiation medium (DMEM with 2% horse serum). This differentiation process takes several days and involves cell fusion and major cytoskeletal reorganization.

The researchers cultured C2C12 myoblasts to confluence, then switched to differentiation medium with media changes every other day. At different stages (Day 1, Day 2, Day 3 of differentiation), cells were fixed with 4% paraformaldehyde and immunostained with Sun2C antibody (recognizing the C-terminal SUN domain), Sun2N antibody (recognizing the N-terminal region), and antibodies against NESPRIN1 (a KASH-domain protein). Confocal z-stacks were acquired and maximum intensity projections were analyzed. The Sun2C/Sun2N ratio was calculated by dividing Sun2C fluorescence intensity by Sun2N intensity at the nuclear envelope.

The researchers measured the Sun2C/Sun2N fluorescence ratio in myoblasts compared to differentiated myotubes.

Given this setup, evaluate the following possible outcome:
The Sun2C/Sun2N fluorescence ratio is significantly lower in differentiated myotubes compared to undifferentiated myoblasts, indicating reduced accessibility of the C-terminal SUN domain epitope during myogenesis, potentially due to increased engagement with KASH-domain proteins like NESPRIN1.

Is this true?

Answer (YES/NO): YES